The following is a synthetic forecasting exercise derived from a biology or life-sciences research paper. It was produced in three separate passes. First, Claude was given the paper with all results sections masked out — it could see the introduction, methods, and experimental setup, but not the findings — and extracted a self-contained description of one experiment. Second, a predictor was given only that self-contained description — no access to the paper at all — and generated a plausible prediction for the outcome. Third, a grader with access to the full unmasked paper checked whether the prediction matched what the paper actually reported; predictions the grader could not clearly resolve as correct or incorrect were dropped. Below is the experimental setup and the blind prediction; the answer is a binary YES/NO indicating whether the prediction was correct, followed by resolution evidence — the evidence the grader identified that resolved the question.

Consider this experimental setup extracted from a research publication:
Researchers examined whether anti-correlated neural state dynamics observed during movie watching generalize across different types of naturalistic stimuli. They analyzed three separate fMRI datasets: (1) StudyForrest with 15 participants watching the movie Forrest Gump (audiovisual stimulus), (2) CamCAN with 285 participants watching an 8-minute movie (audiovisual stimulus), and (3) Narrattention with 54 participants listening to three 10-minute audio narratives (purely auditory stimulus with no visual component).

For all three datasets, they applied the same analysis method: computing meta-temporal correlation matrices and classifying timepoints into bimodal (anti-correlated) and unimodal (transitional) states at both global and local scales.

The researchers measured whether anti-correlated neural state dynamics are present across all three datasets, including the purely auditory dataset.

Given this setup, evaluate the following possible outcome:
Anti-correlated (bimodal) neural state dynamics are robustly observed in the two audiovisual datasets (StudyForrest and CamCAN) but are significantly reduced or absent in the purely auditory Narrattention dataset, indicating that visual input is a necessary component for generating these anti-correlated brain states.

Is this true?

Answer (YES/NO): NO